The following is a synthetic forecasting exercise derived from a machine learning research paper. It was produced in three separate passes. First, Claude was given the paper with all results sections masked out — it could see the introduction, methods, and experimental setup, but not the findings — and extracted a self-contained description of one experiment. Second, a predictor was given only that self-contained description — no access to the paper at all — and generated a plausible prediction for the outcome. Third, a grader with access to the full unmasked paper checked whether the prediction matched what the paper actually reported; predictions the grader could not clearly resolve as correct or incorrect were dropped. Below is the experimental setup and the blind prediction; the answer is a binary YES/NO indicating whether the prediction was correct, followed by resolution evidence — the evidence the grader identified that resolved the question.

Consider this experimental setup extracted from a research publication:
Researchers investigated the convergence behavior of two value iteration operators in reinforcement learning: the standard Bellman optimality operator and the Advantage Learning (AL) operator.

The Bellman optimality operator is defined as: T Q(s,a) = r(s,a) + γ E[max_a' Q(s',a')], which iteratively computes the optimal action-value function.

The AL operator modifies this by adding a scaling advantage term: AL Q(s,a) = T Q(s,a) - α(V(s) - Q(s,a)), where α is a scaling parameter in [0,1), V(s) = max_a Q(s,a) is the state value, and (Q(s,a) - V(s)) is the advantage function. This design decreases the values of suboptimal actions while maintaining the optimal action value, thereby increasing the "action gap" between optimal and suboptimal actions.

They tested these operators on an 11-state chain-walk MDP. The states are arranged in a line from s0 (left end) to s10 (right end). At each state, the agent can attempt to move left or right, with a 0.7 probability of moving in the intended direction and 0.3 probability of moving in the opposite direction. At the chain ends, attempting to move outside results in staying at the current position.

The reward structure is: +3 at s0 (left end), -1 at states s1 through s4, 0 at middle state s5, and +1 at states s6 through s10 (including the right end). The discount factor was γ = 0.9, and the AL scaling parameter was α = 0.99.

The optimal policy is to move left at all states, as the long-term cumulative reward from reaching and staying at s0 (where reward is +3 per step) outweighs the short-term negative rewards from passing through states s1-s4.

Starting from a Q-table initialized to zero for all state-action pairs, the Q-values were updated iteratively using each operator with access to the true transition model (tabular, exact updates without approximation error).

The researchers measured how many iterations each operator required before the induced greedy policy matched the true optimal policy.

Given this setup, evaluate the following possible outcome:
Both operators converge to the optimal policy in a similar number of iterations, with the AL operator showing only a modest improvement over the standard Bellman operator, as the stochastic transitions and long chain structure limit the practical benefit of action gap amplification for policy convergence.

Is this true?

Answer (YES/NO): NO